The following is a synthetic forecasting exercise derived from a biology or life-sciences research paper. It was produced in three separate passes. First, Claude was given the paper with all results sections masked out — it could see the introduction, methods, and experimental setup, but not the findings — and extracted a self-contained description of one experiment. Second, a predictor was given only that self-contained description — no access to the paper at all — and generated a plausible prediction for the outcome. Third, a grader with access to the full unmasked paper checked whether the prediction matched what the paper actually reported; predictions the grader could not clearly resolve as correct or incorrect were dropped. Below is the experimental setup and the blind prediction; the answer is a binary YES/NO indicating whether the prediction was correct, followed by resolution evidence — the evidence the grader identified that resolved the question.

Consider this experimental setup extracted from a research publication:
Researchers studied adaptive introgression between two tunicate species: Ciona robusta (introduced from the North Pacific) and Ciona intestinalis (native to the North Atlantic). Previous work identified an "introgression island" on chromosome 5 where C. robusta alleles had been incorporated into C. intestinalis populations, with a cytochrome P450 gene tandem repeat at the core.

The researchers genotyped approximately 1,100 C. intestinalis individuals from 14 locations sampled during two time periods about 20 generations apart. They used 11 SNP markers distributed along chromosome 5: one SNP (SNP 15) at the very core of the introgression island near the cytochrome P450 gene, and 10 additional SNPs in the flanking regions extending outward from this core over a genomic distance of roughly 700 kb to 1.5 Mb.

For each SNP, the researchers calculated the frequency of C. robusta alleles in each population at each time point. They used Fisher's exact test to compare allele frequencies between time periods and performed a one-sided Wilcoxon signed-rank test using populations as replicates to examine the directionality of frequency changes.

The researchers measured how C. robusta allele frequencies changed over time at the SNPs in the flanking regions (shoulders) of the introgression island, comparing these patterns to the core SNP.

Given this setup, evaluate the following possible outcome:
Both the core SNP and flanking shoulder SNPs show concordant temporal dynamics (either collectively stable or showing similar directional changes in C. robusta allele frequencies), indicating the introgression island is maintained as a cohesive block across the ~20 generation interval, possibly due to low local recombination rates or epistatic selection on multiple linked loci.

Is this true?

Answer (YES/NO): NO